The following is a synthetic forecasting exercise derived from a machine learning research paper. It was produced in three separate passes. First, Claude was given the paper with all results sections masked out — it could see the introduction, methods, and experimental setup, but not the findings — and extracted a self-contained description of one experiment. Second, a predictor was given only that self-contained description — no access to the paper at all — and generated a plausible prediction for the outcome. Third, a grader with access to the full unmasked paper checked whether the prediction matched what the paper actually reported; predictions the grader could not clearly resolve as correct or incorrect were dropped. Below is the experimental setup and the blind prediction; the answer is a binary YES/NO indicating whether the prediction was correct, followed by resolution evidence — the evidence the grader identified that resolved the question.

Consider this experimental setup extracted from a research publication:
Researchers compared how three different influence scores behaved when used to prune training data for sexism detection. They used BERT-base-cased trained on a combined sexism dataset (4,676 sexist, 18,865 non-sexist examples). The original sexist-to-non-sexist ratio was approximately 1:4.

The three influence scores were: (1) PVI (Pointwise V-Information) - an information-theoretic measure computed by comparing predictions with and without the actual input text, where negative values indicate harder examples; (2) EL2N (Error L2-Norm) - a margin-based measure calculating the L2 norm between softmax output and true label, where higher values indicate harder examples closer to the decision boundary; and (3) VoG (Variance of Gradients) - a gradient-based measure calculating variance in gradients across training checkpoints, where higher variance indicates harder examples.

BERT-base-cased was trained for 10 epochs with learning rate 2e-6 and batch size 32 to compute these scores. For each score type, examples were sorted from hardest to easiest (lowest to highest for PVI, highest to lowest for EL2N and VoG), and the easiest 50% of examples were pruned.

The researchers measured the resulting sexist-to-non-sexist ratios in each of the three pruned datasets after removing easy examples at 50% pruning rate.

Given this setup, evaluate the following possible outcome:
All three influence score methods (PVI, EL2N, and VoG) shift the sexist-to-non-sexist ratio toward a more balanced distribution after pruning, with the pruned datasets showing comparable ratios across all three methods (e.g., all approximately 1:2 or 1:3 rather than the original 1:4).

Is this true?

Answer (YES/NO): NO